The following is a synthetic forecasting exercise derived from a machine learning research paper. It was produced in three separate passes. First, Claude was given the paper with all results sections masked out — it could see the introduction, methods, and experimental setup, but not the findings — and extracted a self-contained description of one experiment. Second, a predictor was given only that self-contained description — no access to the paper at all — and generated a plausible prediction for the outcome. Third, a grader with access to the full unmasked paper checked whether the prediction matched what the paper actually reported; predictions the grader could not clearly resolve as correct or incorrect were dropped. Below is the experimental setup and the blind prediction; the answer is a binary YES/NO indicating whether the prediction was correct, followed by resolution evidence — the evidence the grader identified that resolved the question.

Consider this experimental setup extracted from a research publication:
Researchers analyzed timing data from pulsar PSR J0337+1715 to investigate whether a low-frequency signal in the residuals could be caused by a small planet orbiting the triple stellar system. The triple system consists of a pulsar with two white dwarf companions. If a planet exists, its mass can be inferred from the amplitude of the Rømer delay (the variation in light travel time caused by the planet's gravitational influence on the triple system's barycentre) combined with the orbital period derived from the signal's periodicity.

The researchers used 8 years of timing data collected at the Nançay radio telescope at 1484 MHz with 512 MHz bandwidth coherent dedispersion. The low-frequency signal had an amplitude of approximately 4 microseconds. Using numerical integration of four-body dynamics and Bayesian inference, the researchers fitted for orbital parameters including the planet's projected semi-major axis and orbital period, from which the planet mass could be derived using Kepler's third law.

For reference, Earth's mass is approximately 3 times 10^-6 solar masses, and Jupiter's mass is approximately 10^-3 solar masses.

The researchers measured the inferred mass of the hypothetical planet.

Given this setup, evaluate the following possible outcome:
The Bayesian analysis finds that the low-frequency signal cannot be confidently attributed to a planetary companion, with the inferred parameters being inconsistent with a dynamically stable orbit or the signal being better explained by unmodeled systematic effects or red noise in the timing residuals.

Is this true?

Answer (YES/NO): NO